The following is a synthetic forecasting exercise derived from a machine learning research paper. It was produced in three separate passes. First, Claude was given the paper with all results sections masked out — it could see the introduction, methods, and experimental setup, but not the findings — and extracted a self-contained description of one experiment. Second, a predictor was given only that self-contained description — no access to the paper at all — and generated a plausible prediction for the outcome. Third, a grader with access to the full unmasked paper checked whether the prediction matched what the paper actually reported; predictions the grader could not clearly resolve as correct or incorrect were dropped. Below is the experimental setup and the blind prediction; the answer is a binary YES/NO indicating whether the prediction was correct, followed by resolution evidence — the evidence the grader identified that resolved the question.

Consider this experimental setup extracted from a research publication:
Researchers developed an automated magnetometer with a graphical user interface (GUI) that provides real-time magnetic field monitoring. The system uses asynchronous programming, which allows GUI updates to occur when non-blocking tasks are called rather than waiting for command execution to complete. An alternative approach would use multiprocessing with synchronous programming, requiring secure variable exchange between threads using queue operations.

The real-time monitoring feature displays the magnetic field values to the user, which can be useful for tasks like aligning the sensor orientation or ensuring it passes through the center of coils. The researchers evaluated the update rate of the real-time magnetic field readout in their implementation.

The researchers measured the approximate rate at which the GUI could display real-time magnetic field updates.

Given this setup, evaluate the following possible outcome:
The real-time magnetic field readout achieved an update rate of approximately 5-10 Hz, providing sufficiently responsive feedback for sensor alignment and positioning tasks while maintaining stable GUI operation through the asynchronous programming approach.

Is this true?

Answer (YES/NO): YES